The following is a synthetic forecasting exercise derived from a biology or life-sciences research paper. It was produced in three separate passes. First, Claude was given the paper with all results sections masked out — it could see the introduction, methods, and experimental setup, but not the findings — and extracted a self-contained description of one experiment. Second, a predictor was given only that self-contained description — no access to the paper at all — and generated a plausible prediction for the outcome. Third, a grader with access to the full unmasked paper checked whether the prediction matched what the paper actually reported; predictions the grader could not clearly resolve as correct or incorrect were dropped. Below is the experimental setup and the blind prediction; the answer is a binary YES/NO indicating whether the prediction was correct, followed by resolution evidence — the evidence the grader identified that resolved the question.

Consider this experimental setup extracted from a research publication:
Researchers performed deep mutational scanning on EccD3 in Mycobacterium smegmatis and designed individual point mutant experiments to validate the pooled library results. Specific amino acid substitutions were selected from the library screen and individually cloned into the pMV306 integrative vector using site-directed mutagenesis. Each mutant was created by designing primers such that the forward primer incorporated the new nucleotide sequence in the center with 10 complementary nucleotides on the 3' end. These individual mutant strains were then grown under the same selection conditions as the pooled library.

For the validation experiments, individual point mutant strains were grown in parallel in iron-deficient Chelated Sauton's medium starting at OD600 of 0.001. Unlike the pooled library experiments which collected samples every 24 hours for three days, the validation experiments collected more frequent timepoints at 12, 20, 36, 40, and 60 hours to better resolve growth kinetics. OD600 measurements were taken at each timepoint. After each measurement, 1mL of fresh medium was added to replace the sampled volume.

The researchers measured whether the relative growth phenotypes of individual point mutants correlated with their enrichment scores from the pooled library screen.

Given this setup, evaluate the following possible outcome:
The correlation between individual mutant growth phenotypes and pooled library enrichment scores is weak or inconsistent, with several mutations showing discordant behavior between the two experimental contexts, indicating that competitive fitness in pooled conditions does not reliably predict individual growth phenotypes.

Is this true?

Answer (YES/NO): NO